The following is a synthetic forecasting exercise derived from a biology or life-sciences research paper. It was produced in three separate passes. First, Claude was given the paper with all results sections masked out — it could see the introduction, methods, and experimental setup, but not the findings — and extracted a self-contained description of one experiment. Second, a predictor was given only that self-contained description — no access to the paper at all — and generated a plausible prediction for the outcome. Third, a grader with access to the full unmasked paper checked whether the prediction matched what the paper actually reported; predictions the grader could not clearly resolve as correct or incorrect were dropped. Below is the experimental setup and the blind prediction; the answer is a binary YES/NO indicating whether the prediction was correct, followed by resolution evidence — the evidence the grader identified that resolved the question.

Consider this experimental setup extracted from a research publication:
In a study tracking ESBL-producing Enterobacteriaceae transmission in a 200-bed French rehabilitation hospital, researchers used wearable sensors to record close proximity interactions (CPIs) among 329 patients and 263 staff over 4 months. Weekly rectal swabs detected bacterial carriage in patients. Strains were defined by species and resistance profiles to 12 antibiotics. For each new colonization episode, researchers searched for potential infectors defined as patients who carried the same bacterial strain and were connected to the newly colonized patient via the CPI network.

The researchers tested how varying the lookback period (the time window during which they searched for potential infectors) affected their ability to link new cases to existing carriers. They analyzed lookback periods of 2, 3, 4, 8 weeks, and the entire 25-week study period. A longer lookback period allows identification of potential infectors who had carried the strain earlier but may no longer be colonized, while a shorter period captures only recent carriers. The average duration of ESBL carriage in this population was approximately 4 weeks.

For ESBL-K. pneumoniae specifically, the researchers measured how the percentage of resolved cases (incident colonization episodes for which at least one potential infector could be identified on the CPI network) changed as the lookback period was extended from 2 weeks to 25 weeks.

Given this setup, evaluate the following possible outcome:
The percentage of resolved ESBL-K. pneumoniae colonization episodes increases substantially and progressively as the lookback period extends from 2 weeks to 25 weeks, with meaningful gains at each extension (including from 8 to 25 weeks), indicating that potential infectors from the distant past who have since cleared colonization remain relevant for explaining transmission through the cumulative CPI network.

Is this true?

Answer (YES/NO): NO